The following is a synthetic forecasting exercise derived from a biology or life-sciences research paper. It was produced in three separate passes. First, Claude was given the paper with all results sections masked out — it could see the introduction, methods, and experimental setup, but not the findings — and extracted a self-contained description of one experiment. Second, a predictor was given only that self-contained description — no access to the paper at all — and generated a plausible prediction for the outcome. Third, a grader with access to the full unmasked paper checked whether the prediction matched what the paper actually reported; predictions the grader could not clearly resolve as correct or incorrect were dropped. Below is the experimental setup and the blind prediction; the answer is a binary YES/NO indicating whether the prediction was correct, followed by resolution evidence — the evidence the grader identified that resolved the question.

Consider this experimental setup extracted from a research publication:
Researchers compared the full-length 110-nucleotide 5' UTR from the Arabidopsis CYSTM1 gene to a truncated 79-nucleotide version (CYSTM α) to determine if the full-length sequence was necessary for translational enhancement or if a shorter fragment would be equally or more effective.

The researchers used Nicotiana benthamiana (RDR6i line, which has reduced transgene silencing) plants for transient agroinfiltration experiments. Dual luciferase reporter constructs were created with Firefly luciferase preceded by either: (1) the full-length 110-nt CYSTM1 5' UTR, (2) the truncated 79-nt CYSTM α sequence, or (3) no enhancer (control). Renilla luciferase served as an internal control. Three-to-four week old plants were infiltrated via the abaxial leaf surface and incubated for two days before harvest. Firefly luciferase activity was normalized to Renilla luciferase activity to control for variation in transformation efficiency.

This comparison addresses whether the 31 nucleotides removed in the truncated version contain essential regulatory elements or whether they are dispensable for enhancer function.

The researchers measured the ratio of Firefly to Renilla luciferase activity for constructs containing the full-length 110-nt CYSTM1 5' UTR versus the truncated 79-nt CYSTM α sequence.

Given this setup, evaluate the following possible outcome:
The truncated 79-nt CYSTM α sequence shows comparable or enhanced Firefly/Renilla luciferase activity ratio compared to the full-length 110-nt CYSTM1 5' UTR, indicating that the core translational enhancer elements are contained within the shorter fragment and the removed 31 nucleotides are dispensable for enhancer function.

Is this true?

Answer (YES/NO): YES